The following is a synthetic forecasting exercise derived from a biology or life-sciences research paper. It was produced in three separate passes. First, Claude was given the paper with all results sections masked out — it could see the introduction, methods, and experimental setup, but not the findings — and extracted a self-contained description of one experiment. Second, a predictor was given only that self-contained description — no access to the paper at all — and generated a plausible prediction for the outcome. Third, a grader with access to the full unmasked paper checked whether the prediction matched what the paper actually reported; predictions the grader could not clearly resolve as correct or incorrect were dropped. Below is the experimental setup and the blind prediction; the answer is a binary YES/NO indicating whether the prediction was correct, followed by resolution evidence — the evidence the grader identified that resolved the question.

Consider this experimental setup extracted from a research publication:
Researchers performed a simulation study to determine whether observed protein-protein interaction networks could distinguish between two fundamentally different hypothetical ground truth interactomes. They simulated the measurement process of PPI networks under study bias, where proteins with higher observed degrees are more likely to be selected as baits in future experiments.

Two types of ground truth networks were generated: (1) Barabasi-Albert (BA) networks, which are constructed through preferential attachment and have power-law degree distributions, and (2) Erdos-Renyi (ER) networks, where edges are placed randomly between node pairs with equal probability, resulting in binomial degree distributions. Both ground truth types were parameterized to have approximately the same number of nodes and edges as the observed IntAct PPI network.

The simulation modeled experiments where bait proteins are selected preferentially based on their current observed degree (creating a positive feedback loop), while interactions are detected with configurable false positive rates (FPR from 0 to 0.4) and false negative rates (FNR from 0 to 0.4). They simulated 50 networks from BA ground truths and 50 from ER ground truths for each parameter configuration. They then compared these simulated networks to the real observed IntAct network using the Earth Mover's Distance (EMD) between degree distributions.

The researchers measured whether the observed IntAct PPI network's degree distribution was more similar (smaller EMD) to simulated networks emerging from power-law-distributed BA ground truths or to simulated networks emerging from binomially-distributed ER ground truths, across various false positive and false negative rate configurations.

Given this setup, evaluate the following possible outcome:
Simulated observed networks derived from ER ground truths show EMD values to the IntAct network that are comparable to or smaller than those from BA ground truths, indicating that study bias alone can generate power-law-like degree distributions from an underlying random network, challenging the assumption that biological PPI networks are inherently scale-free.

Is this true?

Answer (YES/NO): YES